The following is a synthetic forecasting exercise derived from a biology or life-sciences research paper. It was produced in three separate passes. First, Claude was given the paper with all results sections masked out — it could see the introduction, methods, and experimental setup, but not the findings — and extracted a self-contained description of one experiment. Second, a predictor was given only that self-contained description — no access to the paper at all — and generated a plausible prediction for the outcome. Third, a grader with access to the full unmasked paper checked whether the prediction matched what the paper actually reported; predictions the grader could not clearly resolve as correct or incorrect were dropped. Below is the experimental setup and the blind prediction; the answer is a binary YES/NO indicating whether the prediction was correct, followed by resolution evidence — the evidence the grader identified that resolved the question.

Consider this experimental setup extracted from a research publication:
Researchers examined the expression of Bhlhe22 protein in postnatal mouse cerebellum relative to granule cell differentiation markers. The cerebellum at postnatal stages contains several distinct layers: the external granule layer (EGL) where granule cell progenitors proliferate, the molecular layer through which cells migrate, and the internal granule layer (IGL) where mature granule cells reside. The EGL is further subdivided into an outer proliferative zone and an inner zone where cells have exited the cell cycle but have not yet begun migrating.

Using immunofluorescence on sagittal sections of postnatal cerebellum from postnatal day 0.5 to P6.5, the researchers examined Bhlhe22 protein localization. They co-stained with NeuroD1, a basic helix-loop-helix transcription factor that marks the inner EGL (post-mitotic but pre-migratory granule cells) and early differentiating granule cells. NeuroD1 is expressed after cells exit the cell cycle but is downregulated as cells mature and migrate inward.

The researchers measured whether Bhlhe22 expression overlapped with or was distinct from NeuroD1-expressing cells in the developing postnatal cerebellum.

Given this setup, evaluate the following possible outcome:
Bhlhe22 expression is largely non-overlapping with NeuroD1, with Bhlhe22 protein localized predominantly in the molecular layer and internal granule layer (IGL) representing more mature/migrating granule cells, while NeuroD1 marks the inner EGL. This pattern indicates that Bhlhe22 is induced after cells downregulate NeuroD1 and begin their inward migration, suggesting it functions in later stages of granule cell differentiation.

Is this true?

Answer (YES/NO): NO